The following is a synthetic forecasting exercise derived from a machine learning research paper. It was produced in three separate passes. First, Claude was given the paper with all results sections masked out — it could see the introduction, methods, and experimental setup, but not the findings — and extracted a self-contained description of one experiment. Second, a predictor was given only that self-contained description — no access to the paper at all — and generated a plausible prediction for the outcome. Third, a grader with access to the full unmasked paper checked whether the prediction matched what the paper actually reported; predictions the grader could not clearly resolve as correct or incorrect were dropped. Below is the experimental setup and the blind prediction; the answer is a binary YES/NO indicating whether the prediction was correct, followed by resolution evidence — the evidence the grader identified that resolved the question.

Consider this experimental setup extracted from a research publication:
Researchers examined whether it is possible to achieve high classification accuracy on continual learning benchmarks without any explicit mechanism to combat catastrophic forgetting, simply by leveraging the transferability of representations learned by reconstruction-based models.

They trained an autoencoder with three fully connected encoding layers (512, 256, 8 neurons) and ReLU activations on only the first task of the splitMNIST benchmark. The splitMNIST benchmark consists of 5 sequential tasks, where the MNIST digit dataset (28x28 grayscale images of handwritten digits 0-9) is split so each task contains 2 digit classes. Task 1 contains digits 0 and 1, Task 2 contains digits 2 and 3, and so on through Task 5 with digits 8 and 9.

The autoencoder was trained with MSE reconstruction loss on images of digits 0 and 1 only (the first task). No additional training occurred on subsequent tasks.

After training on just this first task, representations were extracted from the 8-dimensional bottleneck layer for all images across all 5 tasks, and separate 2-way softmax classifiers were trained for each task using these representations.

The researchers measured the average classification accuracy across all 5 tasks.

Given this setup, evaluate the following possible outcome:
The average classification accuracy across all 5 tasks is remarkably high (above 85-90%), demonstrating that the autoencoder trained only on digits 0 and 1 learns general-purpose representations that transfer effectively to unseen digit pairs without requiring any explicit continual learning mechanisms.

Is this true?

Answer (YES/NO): YES